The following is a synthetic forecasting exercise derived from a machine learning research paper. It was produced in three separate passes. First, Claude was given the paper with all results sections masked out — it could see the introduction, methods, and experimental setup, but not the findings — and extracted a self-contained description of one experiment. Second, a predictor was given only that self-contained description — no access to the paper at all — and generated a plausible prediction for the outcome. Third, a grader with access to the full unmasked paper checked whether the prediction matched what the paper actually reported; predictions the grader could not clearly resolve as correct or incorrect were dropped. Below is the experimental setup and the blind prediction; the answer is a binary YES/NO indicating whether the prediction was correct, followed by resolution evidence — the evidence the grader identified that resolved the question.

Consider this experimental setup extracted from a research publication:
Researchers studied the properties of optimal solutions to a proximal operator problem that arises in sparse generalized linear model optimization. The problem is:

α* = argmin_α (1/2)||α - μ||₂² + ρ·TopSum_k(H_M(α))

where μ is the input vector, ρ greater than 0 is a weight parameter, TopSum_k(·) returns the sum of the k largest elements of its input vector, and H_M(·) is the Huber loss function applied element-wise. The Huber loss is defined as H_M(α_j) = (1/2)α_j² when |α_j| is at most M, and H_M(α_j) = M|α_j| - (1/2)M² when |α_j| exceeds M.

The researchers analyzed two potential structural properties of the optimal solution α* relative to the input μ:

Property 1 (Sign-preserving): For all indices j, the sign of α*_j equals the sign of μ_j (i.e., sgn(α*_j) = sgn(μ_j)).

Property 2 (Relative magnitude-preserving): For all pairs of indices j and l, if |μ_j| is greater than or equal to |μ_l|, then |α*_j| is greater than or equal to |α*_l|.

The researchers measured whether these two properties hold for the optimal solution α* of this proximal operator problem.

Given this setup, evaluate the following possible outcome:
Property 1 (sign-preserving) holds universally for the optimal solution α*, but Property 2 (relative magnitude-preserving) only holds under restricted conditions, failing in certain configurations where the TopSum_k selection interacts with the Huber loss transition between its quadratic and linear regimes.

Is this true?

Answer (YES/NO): NO